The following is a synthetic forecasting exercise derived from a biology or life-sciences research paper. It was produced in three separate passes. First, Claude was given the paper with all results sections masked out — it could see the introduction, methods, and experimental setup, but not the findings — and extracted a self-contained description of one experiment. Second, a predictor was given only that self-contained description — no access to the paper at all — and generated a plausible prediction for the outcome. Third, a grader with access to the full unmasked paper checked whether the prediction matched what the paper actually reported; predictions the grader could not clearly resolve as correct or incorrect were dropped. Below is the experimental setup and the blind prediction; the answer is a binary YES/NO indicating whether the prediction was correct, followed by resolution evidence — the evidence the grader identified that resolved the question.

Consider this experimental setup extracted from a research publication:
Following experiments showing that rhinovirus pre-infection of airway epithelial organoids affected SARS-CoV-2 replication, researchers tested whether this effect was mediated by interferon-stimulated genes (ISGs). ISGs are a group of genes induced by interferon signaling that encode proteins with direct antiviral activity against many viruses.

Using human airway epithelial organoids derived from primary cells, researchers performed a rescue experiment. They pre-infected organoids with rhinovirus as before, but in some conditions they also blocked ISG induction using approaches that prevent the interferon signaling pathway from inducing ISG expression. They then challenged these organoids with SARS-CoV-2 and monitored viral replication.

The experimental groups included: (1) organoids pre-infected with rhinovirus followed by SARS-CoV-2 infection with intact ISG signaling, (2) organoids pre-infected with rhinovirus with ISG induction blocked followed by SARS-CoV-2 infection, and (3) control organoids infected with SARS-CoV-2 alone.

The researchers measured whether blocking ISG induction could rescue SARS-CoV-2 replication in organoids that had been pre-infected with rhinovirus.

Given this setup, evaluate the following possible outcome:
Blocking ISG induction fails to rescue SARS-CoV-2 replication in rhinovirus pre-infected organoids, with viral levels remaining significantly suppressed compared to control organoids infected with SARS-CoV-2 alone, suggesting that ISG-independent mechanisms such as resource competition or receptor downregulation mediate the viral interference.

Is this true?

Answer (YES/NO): NO